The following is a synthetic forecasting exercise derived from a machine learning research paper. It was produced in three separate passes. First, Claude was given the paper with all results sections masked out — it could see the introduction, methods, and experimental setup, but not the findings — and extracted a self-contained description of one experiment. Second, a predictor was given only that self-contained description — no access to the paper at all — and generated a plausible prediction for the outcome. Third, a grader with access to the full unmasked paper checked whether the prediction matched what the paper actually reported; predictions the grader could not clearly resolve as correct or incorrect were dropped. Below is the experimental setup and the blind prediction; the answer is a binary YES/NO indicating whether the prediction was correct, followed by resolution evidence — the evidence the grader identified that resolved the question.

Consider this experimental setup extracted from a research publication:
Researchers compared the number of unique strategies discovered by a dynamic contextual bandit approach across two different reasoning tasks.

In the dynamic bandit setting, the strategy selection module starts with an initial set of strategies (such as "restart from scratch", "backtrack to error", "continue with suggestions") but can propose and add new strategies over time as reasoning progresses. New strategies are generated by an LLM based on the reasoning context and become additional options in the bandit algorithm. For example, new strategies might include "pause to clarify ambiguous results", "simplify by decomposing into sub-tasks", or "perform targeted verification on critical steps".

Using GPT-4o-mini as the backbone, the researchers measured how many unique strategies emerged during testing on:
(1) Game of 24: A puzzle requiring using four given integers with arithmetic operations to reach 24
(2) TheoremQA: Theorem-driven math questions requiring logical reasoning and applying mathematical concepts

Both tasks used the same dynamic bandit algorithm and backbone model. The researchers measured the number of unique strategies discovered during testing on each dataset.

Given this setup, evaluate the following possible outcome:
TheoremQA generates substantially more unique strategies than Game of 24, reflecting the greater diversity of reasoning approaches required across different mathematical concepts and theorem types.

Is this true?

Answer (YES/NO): YES